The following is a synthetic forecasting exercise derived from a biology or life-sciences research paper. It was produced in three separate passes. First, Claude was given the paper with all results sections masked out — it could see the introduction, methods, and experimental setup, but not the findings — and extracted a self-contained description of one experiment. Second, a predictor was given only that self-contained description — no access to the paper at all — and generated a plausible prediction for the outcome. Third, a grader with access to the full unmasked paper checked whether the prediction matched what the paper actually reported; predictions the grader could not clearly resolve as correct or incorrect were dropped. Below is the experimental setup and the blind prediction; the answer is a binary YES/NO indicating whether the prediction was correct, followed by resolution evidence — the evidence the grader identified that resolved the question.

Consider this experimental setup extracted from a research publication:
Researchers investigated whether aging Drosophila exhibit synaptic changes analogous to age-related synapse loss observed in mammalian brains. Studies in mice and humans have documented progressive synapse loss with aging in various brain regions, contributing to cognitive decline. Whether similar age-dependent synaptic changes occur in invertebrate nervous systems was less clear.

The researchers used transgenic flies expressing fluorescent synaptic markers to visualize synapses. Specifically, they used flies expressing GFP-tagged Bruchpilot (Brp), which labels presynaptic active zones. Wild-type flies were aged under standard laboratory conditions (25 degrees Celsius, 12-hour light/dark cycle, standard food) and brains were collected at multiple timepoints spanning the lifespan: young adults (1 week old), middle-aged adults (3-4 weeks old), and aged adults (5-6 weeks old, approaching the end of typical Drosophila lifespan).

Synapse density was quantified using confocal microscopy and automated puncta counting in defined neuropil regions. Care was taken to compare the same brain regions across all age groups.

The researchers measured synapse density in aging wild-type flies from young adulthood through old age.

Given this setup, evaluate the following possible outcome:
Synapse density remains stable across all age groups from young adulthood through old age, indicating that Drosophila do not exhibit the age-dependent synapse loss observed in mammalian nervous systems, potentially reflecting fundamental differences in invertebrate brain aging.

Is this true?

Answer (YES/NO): NO